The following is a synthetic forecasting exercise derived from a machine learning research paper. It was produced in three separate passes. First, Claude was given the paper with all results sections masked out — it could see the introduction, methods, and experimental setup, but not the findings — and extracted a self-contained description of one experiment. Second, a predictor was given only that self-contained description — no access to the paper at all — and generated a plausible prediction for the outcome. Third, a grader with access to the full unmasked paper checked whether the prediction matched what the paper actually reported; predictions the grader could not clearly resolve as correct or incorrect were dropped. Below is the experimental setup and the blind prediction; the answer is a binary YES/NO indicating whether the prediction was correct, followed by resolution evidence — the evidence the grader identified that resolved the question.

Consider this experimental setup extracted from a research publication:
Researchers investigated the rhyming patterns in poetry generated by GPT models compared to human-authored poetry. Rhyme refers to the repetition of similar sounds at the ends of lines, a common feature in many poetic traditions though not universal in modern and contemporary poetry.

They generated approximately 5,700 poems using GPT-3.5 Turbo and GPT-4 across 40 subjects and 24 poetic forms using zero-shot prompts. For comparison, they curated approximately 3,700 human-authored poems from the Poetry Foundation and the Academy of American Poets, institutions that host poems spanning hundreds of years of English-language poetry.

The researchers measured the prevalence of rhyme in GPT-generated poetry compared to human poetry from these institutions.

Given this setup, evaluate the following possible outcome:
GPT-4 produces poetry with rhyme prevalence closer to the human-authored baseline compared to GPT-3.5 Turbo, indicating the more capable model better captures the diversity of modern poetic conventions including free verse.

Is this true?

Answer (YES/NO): NO